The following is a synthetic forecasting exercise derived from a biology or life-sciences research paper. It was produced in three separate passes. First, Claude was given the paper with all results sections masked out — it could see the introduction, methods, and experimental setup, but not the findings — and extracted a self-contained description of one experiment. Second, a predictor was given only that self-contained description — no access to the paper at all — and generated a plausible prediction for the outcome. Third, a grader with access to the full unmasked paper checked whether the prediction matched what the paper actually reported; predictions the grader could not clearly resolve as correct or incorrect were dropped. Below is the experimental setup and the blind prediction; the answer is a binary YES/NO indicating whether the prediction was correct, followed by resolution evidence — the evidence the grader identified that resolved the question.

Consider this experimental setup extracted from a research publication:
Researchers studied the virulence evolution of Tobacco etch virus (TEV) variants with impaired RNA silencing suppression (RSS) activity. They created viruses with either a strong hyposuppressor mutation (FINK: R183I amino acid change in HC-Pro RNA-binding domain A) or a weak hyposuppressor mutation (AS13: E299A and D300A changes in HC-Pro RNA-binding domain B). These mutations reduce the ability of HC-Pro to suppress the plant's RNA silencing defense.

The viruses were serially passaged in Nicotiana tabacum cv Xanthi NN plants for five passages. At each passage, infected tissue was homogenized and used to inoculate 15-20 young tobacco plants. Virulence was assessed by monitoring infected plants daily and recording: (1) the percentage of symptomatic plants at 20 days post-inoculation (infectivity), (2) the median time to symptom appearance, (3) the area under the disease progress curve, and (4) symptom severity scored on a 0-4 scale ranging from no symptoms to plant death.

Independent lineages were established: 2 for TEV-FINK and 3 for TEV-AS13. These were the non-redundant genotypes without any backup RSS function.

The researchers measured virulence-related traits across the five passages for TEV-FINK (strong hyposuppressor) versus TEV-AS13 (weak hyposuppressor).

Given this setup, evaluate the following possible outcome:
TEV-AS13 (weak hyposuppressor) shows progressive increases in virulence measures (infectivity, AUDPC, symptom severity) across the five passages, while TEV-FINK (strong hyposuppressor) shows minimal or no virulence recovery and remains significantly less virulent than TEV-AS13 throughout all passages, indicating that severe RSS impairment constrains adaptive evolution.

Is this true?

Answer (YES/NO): NO